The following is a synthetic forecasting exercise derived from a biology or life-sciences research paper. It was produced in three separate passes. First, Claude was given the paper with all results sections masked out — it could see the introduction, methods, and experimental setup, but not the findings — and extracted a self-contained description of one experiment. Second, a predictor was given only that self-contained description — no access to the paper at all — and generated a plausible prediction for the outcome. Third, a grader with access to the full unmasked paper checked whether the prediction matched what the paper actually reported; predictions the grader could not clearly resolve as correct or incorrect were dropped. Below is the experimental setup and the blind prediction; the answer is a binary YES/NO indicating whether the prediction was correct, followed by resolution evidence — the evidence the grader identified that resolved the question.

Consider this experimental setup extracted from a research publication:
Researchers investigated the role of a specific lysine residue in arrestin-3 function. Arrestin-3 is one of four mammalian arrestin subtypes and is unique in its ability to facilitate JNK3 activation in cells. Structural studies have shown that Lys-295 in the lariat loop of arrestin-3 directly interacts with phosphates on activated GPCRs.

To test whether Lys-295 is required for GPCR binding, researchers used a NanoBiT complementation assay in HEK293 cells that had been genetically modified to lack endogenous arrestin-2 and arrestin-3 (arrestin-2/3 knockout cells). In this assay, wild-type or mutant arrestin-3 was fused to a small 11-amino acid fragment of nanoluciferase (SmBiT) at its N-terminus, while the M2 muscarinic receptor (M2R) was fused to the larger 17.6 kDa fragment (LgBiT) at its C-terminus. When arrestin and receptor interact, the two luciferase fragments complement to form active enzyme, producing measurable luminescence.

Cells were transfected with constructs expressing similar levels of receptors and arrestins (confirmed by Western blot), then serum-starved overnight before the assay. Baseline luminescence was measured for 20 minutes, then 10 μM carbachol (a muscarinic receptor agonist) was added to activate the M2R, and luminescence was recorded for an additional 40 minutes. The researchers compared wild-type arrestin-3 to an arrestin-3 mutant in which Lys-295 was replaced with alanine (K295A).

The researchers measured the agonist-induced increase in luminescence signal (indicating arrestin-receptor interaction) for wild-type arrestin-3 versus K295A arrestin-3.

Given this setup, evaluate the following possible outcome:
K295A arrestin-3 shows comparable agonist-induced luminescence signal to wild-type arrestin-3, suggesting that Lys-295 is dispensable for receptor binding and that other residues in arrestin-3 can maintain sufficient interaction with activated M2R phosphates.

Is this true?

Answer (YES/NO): NO